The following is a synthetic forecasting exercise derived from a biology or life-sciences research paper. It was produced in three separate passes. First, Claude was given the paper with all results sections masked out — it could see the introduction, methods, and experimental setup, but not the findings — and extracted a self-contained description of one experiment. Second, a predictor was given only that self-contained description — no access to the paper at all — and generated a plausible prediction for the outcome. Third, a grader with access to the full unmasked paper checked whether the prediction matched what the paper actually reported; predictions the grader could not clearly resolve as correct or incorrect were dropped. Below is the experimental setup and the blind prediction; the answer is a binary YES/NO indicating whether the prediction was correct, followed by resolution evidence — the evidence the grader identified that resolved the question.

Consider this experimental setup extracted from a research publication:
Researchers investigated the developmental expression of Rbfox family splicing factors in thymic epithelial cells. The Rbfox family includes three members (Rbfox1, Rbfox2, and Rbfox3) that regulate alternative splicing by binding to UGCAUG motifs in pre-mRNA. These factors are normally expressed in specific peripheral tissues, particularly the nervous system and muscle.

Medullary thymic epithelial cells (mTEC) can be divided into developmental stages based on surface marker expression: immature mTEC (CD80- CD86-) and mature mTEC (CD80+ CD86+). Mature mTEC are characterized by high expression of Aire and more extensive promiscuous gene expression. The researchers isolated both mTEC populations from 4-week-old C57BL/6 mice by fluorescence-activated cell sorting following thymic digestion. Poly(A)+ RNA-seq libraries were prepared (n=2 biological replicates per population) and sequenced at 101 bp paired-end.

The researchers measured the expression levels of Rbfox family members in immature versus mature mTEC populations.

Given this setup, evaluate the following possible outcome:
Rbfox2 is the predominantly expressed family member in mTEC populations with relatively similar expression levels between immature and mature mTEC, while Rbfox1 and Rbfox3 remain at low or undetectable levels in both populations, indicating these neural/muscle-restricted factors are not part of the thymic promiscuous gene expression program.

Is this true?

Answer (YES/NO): NO